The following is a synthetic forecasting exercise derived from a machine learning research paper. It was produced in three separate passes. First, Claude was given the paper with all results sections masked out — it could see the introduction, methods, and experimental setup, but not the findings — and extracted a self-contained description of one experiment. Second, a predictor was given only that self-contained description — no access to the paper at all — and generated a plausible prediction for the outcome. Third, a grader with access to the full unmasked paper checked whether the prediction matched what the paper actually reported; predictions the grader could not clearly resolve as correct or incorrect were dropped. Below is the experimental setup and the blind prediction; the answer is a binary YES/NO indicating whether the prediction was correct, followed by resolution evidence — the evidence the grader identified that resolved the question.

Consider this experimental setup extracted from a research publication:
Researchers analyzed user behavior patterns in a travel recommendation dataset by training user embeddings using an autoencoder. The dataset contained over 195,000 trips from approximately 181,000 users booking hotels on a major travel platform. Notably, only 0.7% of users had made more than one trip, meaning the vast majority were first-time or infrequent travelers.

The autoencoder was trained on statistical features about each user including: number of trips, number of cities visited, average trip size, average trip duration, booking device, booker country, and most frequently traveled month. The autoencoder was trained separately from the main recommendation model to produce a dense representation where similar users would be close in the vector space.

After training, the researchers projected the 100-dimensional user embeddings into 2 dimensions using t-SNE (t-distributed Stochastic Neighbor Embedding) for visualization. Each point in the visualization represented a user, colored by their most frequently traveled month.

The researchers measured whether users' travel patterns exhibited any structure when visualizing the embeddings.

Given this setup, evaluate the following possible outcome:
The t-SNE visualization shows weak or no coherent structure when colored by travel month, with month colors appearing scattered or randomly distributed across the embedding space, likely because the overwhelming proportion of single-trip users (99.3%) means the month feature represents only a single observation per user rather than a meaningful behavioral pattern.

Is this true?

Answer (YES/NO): NO